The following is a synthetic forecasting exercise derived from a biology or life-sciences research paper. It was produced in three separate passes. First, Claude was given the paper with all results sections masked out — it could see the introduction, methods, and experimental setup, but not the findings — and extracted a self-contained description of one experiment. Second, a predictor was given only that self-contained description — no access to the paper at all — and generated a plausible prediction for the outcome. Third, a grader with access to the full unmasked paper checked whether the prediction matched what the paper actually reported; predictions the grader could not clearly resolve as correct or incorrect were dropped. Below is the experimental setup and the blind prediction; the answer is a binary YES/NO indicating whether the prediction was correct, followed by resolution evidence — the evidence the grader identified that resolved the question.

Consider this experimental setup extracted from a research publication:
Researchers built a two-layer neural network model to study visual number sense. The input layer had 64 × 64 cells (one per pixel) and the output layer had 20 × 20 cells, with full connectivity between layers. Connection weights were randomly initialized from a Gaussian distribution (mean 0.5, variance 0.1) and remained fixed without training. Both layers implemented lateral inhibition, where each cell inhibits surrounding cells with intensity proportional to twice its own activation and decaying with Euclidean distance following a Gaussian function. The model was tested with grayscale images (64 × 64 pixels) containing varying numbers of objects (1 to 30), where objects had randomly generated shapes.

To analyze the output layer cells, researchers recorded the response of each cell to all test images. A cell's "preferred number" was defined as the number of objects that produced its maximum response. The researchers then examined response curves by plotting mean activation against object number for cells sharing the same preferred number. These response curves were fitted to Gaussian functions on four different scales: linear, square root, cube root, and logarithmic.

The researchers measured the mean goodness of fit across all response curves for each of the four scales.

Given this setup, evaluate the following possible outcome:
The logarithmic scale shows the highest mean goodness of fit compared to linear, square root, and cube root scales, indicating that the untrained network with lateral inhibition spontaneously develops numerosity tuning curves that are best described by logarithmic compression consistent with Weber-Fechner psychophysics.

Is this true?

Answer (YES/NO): YES